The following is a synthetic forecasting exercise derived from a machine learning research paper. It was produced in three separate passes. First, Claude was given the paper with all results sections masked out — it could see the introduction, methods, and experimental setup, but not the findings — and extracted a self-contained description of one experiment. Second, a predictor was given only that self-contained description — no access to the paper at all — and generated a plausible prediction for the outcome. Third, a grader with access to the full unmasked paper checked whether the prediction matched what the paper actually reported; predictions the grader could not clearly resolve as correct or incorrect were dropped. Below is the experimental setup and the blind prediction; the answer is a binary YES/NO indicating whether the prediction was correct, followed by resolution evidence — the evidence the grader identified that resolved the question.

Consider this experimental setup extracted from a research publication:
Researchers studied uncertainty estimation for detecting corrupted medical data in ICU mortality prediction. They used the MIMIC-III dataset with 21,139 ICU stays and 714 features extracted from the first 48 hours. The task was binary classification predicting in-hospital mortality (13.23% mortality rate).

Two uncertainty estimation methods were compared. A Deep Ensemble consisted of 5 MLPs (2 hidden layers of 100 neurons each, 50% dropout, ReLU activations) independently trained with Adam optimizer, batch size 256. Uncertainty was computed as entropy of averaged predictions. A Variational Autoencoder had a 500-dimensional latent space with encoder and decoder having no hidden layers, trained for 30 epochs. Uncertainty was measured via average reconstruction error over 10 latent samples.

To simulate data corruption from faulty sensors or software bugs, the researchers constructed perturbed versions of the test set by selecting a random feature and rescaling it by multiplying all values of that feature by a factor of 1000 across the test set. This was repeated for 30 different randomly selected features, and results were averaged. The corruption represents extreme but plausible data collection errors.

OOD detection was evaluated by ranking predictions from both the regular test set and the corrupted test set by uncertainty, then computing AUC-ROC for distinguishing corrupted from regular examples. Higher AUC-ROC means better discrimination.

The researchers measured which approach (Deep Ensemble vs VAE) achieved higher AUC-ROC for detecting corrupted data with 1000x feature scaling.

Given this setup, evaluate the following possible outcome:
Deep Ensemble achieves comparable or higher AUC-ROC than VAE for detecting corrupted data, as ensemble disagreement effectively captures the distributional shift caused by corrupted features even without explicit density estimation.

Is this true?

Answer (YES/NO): NO